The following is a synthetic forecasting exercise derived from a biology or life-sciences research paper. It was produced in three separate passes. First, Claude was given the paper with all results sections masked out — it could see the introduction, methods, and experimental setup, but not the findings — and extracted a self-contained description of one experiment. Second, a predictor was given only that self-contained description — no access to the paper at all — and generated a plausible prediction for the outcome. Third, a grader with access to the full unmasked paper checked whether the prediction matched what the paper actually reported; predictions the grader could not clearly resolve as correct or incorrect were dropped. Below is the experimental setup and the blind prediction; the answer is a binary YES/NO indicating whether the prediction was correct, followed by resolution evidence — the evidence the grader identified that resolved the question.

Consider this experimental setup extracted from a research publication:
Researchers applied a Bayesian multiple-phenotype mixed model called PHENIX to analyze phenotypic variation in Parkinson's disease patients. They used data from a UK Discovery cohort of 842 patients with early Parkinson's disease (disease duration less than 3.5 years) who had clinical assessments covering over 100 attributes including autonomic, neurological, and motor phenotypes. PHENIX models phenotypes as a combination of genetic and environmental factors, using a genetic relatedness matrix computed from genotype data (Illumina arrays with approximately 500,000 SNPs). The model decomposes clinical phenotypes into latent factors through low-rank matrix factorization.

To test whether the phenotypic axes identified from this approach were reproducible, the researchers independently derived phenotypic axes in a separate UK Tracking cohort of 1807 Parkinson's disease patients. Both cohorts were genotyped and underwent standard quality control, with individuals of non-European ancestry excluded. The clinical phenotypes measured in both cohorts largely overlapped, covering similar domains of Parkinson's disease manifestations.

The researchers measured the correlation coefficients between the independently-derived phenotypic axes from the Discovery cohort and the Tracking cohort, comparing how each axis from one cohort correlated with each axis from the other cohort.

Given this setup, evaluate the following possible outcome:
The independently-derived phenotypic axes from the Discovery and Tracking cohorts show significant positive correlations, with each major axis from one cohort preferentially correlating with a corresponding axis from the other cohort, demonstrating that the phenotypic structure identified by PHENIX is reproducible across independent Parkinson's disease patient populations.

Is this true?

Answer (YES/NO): YES